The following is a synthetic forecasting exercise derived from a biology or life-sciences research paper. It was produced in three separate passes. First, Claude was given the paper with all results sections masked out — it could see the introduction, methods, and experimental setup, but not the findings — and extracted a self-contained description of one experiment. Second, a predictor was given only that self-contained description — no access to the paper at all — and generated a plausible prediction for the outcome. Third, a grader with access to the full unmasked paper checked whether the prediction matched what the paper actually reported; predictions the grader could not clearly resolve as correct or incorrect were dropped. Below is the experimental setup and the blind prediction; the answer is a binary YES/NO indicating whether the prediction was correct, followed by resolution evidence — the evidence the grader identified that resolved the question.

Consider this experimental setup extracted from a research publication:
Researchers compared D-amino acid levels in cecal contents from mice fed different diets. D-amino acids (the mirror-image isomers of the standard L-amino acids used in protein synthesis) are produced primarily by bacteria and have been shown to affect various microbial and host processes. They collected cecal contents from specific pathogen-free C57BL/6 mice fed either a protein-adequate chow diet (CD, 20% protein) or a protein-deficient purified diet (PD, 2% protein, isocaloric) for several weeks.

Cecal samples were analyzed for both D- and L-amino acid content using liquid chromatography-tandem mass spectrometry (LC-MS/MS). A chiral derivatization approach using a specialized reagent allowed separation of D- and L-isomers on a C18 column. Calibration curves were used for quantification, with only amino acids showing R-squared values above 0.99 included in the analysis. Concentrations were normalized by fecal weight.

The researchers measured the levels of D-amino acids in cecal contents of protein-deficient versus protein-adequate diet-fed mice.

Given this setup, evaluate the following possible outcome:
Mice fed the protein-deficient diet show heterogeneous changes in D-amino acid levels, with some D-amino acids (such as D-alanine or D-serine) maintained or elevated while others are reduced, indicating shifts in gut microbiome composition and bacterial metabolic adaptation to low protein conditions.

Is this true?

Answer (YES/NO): NO